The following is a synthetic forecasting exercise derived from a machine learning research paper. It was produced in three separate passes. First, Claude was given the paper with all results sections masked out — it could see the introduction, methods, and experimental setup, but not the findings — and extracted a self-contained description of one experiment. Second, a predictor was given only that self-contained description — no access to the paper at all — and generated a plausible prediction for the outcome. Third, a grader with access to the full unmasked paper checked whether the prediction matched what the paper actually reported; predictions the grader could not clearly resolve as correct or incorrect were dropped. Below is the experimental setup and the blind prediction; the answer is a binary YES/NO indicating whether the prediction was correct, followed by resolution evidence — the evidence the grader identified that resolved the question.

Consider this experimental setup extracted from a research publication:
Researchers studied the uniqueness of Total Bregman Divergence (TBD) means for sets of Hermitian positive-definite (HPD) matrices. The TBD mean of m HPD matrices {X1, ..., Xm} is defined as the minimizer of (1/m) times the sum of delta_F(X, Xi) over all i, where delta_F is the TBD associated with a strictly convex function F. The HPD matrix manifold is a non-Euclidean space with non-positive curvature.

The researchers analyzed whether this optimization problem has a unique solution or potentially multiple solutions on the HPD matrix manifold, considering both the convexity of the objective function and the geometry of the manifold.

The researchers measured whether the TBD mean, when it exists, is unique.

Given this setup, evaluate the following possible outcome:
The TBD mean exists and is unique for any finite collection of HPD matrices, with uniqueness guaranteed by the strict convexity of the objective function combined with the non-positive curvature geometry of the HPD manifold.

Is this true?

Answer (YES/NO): NO